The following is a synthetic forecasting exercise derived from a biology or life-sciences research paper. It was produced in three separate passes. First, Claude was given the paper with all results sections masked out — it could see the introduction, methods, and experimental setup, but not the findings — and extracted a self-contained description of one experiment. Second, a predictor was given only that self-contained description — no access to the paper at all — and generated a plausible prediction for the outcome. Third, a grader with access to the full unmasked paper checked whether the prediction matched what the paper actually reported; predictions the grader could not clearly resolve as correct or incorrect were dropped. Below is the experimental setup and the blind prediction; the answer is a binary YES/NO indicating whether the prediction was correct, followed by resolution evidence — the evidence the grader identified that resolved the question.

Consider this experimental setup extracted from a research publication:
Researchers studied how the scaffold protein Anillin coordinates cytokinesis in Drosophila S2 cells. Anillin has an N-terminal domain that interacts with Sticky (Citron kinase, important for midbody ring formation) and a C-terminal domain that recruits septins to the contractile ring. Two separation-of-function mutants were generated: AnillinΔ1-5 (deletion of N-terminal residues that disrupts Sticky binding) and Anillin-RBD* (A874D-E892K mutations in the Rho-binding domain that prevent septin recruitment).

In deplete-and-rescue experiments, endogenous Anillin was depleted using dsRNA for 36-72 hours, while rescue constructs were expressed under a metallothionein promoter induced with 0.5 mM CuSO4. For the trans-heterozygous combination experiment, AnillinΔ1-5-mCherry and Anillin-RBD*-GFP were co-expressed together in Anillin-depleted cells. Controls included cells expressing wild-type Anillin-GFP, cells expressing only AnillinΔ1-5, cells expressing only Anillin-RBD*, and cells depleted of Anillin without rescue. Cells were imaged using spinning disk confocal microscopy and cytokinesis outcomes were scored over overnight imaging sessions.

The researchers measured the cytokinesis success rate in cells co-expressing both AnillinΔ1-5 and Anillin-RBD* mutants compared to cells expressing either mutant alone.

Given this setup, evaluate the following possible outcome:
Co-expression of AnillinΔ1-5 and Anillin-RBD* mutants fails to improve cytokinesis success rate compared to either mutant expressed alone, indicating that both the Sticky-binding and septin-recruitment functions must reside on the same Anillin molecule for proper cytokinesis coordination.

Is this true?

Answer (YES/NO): NO